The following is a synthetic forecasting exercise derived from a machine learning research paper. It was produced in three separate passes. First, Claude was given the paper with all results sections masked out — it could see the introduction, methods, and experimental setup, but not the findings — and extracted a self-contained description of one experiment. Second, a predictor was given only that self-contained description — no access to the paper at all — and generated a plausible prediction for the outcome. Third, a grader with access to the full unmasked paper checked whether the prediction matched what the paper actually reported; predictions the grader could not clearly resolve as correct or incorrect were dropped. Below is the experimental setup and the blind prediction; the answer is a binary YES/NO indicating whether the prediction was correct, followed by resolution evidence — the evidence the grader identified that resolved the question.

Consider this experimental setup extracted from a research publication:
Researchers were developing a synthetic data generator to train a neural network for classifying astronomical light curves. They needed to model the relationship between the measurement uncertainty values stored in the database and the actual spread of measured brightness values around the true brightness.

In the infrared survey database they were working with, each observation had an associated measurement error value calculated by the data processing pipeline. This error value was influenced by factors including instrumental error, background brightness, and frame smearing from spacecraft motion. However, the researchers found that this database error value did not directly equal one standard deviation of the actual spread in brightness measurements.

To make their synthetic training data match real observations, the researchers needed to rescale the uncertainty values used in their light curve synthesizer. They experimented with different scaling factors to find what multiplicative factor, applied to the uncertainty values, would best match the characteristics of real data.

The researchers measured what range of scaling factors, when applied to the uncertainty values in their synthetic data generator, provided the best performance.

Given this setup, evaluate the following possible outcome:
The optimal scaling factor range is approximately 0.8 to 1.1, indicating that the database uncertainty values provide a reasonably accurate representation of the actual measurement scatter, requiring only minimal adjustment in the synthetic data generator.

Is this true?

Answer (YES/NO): NO